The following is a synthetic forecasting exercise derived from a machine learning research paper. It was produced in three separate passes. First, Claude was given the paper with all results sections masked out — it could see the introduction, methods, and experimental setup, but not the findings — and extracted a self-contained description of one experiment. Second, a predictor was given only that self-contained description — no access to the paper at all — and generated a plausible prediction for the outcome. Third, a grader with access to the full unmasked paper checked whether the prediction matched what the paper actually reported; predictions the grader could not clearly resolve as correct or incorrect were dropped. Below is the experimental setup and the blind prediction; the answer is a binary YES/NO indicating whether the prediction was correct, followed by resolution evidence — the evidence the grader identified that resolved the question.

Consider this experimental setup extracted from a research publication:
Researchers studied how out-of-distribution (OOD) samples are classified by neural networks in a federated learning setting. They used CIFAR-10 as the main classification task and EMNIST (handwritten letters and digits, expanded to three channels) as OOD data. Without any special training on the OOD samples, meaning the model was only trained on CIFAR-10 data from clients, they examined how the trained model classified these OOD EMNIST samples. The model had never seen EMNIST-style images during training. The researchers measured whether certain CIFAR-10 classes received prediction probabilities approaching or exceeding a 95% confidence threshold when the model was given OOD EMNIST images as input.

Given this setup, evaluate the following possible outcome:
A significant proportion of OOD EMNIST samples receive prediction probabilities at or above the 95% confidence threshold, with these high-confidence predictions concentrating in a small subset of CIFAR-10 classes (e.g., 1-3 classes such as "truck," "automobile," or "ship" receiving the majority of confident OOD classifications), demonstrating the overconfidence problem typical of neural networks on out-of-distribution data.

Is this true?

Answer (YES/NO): YES